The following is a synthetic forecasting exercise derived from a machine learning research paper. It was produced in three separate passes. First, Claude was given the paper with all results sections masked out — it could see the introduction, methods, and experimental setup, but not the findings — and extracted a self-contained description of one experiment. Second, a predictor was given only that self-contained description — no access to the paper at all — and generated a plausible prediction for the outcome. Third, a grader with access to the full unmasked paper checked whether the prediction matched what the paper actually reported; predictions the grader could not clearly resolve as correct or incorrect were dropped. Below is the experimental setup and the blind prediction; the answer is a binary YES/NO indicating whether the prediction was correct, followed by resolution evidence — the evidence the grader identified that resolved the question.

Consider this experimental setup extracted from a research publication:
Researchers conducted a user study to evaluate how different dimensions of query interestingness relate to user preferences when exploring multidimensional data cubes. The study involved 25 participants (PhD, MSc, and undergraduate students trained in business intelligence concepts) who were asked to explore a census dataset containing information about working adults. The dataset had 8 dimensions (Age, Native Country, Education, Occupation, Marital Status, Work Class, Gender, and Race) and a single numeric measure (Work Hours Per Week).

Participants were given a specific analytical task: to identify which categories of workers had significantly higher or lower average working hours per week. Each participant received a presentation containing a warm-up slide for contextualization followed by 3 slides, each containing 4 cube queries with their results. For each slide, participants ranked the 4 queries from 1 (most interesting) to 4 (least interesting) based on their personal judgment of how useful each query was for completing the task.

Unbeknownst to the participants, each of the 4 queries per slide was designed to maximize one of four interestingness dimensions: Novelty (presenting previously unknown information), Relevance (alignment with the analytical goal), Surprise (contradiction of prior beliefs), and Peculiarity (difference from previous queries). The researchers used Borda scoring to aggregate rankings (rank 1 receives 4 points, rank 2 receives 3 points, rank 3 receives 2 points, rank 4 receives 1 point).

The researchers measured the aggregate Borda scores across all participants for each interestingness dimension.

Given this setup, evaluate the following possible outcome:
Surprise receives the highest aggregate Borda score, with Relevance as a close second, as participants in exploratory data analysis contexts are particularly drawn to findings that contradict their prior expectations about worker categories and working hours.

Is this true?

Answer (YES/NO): YES